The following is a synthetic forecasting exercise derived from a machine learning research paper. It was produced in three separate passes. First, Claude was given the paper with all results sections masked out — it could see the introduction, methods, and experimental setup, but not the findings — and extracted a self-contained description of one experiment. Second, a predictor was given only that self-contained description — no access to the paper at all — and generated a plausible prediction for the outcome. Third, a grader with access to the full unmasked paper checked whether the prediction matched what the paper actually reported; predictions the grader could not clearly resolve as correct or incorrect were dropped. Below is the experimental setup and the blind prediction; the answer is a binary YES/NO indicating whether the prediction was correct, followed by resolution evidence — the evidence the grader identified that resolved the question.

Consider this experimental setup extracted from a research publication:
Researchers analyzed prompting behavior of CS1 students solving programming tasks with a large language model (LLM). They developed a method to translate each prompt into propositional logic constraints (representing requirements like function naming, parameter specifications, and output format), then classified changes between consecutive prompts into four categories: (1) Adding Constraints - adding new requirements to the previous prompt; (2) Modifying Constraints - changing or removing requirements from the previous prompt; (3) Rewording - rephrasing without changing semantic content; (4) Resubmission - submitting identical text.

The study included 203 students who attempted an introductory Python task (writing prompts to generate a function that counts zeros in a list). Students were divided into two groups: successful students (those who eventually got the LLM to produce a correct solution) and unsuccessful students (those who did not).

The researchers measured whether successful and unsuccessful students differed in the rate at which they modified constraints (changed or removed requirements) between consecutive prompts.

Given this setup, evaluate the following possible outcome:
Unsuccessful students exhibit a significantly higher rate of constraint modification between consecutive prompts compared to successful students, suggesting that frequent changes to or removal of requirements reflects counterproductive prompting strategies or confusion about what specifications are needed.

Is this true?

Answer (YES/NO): NO